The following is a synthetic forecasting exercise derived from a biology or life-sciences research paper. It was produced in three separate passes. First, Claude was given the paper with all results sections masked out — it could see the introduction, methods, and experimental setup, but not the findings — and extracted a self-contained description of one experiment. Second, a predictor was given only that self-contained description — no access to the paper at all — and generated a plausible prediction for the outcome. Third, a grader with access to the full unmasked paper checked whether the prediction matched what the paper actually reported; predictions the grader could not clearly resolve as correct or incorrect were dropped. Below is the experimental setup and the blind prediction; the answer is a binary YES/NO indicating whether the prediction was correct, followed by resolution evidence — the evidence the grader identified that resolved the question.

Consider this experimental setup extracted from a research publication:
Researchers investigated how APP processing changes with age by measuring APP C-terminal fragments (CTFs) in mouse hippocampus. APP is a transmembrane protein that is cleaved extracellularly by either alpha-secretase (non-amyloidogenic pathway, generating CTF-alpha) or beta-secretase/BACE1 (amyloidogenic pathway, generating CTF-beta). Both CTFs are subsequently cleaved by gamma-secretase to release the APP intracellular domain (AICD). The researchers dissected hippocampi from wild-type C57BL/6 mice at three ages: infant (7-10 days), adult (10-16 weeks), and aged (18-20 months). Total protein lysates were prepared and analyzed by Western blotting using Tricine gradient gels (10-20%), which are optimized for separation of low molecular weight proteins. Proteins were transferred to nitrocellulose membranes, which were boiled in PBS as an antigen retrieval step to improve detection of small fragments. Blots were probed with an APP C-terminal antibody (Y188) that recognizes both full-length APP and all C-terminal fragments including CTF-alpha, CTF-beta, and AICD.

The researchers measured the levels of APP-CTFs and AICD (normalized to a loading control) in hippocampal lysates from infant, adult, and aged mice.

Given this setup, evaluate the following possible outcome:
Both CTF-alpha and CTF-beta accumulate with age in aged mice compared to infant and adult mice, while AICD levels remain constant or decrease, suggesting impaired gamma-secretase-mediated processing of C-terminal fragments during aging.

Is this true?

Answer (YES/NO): NO